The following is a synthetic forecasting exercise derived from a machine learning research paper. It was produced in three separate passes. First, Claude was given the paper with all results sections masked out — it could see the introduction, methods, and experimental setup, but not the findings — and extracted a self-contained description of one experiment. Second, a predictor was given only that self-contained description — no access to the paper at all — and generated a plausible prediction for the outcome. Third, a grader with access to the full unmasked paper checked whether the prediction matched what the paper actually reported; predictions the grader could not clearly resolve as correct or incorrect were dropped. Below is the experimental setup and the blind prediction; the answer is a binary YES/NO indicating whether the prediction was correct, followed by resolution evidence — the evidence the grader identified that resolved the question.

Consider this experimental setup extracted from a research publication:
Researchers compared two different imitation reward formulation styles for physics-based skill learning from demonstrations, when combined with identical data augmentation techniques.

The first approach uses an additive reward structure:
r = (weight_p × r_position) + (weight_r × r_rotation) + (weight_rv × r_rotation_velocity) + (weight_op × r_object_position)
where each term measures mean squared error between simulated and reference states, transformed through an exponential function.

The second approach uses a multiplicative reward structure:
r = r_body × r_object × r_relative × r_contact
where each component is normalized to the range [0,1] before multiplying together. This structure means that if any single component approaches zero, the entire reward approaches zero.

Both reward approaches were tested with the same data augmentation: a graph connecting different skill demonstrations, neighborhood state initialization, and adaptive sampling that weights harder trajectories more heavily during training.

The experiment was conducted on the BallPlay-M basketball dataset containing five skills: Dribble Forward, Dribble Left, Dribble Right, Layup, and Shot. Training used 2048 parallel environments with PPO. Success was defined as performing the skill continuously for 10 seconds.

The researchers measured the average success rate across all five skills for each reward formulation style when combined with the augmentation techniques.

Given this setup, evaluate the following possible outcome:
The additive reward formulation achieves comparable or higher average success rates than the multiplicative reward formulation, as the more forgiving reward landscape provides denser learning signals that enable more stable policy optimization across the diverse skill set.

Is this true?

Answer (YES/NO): NO